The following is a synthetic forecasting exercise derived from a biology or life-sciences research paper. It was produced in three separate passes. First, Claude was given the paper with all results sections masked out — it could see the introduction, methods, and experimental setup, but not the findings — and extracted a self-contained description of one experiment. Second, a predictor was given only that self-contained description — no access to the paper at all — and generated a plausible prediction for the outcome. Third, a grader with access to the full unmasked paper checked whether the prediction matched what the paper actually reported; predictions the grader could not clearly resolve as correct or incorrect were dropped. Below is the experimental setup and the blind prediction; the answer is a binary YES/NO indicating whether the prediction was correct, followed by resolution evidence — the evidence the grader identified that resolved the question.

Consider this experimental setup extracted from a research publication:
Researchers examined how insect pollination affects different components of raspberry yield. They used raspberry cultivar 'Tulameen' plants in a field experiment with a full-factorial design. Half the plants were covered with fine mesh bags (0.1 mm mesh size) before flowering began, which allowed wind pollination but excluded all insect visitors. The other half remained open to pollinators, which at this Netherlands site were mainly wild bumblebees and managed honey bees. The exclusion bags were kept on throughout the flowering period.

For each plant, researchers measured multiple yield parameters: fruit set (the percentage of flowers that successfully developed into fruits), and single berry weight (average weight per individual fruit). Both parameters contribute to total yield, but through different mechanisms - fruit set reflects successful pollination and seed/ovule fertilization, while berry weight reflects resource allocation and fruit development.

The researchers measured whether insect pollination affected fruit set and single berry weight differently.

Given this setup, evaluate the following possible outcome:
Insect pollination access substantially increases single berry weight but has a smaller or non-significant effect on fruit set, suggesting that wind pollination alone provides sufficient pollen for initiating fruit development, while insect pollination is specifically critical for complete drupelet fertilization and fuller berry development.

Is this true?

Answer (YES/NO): NO